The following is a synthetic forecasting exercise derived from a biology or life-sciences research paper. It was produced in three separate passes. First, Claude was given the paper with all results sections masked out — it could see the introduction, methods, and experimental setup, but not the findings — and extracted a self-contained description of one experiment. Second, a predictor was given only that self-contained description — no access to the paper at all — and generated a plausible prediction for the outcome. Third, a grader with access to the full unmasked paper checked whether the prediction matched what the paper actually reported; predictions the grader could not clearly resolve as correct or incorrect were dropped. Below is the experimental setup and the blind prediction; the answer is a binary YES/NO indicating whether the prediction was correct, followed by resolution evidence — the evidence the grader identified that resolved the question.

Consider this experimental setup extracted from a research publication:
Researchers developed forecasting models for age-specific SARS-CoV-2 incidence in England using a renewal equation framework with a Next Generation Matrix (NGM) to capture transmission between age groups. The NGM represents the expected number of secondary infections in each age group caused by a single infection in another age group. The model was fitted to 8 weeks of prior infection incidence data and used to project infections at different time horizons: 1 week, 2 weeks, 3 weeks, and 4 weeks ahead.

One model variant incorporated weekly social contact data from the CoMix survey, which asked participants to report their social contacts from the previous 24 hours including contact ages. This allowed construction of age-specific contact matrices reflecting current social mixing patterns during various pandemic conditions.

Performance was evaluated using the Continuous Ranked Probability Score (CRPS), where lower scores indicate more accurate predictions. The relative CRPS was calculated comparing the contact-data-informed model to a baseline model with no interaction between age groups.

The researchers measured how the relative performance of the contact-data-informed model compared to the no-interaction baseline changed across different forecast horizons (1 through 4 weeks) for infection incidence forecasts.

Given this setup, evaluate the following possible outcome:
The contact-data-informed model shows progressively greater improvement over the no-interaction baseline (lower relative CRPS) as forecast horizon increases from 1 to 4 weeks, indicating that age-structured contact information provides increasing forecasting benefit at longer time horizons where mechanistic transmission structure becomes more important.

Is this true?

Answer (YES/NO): YES